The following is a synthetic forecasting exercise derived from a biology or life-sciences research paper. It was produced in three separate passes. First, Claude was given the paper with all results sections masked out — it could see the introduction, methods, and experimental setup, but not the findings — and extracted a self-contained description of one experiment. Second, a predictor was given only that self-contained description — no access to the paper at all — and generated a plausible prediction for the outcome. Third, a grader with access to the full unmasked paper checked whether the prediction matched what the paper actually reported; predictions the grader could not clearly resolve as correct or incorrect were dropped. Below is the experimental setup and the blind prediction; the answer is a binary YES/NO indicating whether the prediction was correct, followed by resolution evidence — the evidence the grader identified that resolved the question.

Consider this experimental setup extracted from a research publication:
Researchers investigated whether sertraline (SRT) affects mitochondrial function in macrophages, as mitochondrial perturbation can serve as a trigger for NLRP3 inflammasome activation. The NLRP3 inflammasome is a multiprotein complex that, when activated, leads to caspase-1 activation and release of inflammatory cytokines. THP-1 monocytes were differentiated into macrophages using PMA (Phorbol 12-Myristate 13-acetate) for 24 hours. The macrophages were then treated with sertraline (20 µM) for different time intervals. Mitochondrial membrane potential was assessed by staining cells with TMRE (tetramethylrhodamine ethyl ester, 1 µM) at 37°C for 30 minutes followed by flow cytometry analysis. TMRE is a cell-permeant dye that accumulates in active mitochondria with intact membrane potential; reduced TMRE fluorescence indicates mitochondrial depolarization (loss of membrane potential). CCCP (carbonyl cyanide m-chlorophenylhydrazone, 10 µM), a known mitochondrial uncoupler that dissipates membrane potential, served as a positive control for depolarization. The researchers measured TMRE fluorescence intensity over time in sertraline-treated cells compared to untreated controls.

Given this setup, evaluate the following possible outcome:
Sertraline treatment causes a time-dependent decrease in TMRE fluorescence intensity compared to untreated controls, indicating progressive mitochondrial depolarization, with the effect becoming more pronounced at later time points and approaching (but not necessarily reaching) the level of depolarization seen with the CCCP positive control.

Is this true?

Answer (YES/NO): NO